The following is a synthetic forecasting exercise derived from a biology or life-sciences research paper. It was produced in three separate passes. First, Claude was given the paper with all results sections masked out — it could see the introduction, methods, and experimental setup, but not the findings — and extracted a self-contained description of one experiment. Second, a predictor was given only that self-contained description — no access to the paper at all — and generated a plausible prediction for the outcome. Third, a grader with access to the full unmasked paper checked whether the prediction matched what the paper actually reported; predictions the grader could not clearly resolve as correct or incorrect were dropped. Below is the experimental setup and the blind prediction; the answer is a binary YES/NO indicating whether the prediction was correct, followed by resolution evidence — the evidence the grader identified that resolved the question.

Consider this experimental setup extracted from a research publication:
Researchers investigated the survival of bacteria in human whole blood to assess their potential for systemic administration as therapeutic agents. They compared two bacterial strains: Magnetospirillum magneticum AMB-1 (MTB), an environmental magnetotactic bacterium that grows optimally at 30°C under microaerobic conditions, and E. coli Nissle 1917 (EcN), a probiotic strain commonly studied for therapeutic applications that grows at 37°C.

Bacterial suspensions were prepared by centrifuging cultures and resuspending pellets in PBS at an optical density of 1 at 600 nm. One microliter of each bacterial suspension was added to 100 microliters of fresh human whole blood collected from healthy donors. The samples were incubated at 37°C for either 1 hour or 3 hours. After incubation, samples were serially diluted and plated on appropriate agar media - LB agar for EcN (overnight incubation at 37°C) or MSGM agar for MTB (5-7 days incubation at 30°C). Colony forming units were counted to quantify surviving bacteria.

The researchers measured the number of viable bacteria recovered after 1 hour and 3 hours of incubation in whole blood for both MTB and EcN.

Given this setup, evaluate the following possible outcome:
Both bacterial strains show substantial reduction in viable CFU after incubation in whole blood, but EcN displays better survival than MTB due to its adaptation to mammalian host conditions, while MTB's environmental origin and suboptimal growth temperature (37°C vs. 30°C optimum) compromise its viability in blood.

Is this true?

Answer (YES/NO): NO